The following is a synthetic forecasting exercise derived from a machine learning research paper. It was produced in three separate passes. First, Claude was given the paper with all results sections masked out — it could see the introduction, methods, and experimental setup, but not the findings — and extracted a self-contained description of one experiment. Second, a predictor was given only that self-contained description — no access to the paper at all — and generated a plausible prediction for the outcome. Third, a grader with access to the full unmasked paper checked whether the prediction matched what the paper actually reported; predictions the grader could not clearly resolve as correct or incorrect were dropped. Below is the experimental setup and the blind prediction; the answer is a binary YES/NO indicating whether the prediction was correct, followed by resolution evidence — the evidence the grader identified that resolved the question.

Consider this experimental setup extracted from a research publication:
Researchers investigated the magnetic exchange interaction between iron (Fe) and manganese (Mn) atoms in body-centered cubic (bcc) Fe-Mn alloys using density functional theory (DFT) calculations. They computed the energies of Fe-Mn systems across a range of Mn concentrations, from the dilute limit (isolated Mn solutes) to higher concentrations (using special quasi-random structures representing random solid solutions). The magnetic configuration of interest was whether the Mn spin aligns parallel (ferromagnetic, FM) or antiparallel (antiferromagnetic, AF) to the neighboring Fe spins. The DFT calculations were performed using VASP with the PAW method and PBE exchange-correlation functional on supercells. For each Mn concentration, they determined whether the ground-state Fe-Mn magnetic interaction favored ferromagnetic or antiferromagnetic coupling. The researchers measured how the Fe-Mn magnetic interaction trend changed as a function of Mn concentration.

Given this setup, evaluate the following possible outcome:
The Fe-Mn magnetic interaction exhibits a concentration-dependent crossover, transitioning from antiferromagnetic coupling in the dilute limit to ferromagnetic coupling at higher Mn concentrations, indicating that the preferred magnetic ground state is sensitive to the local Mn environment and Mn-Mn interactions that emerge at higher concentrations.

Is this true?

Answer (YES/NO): YES